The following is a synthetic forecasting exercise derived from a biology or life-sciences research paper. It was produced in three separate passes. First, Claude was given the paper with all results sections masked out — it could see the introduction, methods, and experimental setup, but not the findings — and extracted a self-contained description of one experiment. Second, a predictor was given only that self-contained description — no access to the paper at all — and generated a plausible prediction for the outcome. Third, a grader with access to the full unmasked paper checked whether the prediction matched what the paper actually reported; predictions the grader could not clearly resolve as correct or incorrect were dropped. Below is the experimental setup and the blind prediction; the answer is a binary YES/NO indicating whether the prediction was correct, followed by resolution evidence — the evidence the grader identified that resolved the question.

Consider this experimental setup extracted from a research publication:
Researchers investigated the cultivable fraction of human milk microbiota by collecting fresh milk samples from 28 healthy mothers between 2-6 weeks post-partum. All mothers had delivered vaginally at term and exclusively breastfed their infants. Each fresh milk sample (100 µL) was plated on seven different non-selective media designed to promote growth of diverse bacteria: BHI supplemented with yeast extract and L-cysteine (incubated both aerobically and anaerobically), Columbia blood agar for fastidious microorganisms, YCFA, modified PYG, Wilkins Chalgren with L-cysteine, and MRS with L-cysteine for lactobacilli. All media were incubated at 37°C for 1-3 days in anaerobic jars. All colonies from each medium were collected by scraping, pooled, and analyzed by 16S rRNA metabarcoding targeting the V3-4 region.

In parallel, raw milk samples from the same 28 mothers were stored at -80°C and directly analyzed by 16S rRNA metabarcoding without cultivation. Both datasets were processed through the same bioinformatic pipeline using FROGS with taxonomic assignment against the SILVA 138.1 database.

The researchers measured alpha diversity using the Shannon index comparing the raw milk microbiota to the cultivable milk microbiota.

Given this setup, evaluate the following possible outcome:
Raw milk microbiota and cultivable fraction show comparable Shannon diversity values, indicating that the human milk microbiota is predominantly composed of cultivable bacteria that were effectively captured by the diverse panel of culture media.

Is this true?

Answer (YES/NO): NO